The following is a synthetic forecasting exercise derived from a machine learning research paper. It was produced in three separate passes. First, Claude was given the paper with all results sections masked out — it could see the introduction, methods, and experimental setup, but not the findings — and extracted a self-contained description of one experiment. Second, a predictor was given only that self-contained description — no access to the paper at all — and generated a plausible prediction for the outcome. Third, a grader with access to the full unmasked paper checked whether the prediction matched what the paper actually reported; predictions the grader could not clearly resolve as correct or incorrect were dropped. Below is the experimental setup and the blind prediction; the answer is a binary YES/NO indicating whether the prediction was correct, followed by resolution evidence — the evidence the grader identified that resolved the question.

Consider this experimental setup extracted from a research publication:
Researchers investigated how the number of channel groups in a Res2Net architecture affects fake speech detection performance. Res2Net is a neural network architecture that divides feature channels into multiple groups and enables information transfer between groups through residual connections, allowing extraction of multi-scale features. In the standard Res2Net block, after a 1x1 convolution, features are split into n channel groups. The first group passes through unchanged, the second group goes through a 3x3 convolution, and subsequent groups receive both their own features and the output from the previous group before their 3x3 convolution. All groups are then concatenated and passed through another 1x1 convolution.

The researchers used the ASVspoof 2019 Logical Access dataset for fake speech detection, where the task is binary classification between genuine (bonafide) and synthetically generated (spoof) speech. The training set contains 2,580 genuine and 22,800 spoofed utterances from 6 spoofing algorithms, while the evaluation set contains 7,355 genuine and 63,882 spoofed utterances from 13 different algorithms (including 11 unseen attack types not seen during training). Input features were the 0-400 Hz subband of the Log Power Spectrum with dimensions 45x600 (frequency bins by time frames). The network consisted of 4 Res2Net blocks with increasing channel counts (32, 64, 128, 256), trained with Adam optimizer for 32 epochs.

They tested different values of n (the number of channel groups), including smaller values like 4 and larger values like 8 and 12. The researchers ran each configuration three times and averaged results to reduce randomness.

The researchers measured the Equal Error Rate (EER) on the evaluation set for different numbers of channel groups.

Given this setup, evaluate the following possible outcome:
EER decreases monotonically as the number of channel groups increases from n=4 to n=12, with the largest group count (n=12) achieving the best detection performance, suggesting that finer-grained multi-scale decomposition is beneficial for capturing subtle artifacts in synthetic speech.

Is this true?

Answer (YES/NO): NO